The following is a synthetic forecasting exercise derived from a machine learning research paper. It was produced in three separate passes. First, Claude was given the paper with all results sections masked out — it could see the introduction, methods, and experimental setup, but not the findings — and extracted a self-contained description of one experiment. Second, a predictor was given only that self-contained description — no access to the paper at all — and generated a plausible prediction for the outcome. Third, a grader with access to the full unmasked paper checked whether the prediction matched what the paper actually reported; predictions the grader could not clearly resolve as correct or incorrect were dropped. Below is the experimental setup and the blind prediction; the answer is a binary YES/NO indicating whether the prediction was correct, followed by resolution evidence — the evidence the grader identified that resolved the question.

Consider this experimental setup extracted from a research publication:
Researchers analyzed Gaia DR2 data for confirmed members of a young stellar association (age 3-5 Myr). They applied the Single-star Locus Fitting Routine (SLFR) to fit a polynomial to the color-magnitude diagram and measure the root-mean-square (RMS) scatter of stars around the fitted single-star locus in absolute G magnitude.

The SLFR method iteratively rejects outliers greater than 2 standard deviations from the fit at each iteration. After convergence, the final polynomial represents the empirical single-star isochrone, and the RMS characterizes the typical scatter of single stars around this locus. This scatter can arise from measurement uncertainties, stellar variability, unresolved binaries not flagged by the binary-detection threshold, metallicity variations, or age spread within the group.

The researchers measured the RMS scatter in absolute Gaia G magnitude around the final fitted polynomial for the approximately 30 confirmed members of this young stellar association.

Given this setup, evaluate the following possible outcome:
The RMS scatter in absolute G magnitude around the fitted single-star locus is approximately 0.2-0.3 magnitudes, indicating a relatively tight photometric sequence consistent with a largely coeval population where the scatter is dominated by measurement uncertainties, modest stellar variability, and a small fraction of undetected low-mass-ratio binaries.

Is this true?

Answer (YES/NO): NO